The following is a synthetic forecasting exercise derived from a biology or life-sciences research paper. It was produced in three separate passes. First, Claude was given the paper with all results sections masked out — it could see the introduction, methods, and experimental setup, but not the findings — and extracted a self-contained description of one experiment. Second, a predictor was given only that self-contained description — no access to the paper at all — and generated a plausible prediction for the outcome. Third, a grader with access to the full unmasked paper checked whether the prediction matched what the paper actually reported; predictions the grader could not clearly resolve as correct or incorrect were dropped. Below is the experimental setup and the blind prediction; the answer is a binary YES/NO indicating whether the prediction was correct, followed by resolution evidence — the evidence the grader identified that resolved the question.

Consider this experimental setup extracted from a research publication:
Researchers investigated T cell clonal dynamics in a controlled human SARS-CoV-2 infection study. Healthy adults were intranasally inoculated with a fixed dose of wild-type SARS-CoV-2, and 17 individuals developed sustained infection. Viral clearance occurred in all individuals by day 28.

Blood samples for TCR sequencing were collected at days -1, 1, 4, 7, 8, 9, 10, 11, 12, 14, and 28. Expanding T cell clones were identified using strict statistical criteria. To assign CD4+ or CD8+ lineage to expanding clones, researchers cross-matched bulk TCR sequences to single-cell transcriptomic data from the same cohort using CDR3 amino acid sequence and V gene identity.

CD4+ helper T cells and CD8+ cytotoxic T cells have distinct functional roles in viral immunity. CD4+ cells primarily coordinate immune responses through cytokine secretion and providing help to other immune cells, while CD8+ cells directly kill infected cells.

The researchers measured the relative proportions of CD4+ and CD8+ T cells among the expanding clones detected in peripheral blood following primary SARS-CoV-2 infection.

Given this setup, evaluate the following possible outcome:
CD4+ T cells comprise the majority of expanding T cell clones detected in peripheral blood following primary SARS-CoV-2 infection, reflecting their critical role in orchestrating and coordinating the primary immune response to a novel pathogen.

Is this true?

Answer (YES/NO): NO